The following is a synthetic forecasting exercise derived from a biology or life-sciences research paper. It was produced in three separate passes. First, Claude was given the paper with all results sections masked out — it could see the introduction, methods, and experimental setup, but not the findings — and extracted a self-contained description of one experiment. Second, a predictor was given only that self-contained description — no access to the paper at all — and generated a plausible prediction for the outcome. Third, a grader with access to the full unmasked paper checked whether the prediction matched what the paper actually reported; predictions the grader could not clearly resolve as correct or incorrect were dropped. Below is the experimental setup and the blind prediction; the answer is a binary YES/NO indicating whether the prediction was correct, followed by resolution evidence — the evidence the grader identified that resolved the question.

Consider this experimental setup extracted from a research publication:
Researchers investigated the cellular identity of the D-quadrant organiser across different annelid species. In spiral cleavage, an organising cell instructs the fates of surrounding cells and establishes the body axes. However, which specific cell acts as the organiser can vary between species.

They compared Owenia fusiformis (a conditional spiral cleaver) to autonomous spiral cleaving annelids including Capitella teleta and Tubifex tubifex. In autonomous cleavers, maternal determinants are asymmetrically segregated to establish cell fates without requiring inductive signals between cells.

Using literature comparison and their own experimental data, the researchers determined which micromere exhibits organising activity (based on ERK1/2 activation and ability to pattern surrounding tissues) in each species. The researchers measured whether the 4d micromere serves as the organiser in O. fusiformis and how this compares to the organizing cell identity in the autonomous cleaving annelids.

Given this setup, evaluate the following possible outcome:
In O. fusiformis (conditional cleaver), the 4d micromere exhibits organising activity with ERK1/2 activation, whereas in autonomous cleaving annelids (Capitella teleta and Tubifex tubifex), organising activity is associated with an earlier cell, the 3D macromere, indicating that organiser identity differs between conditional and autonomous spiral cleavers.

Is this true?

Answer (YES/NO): NO